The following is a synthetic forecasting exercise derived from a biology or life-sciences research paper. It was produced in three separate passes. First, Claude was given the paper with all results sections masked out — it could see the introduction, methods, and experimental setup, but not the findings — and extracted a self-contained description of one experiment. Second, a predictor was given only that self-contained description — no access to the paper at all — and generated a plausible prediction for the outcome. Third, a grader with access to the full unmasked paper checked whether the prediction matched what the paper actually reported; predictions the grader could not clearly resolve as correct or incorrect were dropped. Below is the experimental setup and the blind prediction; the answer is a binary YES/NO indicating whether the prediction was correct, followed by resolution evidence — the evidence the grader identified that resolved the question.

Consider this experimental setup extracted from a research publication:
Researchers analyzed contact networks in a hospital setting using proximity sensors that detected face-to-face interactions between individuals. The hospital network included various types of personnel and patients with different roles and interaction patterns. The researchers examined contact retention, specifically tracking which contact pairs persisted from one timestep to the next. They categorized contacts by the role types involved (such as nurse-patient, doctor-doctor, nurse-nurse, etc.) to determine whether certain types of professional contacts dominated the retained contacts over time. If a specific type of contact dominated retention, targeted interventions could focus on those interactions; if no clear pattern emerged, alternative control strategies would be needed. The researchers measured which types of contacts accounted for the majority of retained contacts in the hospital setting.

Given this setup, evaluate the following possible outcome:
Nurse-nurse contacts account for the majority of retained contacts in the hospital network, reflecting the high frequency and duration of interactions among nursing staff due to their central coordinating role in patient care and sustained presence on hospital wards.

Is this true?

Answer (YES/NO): NO